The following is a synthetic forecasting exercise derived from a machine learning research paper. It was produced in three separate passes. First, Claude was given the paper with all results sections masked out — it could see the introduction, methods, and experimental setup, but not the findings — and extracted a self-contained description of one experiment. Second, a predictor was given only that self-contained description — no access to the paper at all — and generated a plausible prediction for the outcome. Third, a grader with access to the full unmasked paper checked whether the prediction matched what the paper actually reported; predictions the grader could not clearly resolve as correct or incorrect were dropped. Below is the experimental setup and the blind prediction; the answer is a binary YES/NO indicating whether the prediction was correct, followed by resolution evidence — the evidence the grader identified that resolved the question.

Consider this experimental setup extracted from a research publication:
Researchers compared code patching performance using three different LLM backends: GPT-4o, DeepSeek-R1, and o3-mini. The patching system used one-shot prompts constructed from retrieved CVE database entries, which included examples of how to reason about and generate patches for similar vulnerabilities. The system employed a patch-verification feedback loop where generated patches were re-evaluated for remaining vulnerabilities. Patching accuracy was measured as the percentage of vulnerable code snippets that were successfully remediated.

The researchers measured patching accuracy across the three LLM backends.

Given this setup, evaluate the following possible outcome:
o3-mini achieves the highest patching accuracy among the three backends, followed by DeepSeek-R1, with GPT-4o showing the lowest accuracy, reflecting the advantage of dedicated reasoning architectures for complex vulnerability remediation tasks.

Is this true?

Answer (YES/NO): NO